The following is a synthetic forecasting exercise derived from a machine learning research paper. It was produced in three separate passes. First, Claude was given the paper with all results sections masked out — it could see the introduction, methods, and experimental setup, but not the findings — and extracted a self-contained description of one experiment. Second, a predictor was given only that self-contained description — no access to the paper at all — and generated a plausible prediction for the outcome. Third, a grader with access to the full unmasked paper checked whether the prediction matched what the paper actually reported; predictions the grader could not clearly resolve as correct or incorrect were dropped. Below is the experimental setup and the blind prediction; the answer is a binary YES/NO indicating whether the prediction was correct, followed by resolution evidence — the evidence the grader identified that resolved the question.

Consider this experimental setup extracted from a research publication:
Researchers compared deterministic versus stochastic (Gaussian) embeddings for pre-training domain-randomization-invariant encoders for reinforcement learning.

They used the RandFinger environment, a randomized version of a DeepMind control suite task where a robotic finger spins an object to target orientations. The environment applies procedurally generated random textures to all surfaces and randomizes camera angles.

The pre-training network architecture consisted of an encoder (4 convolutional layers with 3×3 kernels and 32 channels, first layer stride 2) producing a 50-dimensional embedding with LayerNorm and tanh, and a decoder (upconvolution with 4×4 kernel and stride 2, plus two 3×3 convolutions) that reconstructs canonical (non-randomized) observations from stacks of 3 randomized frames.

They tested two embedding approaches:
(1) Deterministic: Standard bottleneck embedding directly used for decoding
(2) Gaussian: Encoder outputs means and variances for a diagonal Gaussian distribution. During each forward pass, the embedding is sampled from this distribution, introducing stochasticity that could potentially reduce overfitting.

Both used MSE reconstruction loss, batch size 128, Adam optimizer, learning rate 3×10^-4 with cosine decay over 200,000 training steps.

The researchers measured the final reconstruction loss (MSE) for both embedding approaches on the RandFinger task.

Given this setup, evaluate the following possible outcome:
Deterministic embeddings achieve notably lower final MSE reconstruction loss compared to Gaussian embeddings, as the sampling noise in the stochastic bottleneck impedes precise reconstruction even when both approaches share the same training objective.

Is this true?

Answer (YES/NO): YES